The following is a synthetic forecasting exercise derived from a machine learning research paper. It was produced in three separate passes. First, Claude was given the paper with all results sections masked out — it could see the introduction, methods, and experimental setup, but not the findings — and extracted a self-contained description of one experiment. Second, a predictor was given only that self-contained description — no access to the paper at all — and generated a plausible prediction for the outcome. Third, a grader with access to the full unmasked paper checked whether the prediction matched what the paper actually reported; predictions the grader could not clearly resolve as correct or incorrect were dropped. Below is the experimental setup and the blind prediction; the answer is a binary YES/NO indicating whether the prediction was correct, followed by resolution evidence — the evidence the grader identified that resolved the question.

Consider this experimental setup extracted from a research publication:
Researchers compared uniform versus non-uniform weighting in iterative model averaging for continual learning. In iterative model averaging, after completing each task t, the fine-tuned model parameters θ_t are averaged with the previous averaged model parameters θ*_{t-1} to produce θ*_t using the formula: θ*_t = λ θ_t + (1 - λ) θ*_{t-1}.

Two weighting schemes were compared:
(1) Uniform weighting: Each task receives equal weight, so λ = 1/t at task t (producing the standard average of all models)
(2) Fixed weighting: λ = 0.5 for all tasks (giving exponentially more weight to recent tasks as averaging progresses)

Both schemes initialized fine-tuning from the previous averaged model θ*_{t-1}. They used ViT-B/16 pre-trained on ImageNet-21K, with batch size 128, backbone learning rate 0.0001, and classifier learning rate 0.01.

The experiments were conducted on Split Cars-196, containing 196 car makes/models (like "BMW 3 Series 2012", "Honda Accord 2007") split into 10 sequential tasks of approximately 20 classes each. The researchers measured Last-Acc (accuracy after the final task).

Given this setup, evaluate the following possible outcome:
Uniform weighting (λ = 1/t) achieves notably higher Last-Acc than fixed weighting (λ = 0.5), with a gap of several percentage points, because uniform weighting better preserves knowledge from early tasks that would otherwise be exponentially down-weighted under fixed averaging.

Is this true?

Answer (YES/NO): NO